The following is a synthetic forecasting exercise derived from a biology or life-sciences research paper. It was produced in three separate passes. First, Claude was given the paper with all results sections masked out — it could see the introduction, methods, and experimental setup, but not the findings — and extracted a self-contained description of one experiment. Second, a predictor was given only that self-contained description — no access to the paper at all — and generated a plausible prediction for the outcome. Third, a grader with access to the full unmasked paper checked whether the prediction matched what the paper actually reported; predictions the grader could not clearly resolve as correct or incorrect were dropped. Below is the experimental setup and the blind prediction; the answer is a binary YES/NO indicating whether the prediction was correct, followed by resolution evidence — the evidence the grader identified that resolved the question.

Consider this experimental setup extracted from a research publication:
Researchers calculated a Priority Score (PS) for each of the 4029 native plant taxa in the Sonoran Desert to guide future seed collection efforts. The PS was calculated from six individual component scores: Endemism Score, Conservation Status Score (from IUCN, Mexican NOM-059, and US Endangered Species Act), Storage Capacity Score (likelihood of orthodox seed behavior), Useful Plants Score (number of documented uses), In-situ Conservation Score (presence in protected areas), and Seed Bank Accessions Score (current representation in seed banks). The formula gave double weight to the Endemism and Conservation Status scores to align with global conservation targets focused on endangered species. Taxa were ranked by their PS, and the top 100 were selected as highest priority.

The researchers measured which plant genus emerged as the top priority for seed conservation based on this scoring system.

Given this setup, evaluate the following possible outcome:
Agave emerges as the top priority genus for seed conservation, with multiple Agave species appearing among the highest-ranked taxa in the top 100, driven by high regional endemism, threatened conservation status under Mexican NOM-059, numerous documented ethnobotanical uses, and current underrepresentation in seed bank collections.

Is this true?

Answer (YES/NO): YES